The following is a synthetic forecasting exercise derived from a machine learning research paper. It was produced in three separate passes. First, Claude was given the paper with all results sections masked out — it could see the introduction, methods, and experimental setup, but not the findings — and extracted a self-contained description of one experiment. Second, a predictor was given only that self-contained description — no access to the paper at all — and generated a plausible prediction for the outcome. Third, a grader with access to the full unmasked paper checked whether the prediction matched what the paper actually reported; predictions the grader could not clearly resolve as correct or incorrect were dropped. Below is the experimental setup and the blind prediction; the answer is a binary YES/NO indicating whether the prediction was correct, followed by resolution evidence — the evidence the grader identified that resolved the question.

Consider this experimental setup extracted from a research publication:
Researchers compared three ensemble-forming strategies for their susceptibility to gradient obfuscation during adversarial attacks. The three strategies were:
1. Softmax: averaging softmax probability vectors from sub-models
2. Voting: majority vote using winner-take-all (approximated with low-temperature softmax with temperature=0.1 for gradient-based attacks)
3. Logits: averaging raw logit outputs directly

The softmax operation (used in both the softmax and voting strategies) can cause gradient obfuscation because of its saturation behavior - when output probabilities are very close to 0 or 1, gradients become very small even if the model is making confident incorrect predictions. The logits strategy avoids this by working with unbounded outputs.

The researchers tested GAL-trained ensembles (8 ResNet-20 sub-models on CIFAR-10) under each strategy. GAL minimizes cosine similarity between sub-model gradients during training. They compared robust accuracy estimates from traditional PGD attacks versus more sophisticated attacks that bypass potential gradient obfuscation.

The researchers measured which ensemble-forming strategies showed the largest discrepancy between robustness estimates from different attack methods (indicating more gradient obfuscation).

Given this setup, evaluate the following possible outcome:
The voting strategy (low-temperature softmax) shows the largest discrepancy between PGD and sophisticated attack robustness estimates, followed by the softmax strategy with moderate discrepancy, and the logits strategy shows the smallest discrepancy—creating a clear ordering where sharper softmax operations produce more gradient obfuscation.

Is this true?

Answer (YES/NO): NO